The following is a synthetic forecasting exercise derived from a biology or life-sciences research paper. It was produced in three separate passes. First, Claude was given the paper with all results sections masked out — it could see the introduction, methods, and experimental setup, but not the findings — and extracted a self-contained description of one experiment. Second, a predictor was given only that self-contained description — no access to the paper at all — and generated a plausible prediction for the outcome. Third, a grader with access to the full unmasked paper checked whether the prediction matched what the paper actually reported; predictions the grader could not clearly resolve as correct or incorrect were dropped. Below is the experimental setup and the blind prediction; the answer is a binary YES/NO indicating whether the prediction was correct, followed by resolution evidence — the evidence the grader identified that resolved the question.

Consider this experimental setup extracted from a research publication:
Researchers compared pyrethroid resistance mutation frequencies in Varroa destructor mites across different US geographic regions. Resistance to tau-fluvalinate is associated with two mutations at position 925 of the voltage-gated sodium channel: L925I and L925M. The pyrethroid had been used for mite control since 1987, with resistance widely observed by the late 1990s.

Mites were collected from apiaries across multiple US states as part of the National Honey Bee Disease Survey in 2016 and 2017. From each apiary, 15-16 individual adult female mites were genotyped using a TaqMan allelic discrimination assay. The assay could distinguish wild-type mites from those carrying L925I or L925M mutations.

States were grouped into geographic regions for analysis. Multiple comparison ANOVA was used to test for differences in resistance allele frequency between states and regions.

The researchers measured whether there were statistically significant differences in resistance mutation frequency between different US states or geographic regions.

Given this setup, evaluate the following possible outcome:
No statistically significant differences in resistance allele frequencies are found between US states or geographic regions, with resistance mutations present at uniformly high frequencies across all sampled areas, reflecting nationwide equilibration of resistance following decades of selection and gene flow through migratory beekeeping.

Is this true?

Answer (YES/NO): NO